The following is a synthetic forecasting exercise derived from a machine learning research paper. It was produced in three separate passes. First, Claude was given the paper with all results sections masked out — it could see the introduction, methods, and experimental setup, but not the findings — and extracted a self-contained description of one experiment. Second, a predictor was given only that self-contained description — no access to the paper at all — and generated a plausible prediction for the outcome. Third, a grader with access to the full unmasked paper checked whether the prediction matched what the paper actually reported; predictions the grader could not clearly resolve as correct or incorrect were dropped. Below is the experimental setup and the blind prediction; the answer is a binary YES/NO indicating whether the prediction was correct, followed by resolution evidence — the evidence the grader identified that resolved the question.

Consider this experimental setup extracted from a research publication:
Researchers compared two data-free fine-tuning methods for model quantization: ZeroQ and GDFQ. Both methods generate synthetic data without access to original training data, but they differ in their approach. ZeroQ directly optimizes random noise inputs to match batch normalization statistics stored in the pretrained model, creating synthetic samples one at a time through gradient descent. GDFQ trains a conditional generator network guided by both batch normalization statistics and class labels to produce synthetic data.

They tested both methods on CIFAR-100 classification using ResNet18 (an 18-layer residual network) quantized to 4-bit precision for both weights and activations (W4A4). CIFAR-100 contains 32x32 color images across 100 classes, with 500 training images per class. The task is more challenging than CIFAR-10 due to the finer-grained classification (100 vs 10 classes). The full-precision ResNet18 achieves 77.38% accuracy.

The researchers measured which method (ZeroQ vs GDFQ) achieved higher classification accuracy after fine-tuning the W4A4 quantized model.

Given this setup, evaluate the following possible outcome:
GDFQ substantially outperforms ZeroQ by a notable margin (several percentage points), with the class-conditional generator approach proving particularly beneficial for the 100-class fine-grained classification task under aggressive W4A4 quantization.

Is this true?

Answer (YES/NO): NO